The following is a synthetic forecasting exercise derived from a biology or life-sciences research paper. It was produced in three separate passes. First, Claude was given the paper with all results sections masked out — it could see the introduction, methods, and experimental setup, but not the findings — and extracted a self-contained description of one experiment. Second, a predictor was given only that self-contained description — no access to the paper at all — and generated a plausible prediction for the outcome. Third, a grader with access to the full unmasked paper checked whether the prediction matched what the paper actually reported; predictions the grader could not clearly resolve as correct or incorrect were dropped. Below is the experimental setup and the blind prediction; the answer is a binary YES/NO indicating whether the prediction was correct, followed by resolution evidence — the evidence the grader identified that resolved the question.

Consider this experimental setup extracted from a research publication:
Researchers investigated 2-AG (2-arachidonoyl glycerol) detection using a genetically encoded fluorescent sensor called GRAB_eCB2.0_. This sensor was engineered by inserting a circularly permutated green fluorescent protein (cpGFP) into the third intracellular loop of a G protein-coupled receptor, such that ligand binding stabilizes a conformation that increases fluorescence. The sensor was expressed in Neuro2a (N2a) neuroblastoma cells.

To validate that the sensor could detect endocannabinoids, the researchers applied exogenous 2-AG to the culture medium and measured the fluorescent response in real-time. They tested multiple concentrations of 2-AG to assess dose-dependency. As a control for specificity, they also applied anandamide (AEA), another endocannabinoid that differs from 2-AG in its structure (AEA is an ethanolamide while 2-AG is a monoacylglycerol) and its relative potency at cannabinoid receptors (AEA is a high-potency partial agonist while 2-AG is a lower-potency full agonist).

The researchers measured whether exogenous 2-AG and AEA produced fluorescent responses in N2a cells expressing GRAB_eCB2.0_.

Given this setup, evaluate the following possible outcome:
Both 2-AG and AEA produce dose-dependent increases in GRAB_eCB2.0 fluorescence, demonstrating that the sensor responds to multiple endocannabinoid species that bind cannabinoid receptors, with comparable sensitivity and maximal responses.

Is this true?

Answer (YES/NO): NO